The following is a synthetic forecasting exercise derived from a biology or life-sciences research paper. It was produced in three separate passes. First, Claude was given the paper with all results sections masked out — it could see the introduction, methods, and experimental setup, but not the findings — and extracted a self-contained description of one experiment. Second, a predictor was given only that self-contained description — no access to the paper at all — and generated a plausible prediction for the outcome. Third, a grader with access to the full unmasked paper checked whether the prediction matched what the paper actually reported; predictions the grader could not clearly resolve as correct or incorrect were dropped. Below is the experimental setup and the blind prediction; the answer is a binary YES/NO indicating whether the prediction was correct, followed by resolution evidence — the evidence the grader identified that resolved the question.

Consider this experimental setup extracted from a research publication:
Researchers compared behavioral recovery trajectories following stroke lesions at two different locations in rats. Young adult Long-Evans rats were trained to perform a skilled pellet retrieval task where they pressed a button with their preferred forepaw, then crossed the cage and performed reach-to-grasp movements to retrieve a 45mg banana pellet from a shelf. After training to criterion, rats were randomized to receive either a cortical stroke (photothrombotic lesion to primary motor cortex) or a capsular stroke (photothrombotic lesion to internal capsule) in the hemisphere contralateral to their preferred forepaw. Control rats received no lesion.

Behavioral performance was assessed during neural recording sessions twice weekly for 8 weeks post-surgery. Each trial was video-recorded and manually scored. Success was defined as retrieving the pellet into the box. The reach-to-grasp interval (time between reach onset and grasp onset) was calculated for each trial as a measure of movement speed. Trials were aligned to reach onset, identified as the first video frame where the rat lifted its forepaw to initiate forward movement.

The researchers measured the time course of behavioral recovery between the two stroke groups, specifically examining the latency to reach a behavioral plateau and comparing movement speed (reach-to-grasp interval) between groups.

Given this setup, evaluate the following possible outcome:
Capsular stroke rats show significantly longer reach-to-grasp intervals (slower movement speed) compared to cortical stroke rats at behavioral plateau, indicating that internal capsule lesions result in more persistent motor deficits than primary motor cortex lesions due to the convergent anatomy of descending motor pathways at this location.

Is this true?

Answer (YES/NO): NO